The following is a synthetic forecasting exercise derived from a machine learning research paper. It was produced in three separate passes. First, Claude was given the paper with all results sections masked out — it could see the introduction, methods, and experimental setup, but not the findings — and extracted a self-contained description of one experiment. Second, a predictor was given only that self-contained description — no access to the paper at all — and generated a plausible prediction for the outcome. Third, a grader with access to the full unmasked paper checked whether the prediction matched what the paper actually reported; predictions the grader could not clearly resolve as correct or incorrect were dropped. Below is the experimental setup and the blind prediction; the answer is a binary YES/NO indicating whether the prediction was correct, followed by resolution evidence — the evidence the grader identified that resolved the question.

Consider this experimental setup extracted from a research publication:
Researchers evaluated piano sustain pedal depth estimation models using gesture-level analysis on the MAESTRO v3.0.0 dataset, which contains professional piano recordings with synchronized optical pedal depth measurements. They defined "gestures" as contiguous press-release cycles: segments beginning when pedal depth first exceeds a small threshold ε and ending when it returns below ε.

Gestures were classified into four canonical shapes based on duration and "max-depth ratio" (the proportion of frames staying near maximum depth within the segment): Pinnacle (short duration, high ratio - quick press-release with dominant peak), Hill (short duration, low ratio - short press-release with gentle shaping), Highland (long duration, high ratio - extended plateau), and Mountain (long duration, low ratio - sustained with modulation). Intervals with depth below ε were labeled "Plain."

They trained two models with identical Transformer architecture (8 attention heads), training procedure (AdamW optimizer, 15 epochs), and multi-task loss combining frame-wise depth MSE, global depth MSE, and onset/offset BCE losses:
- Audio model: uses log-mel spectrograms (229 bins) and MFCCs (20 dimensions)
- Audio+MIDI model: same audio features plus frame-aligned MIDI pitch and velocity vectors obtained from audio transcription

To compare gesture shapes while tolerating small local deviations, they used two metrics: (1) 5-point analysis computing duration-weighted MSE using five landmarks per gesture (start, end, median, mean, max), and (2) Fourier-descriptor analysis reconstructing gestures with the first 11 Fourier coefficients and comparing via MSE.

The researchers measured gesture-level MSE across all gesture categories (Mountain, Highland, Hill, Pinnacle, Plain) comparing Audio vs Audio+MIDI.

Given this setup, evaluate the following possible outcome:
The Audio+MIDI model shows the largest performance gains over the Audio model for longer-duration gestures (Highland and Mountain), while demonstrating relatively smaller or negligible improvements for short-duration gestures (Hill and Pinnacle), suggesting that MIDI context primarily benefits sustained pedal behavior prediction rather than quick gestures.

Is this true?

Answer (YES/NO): NO